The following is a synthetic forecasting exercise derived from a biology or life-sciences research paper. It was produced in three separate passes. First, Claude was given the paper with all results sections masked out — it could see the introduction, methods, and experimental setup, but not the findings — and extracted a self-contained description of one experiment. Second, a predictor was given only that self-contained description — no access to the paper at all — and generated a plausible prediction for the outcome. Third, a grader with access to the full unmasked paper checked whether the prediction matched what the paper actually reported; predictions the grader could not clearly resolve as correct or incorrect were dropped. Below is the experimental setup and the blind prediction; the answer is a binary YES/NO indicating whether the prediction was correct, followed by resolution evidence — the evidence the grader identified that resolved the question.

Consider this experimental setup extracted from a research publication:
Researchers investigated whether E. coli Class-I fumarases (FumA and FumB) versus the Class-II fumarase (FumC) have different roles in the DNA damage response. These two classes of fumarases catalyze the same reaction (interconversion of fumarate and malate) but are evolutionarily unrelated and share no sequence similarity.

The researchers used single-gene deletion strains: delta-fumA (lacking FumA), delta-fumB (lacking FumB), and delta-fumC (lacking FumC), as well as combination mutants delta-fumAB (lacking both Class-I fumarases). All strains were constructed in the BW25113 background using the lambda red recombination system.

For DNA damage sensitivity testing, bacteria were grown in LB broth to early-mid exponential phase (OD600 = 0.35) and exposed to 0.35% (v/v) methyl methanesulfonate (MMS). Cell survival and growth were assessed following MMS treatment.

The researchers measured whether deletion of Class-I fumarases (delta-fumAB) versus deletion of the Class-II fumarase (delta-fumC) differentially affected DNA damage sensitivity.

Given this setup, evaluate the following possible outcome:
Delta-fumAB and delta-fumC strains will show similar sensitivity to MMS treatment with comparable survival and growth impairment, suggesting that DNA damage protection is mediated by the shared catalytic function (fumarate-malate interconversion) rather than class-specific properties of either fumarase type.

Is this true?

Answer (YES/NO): NO